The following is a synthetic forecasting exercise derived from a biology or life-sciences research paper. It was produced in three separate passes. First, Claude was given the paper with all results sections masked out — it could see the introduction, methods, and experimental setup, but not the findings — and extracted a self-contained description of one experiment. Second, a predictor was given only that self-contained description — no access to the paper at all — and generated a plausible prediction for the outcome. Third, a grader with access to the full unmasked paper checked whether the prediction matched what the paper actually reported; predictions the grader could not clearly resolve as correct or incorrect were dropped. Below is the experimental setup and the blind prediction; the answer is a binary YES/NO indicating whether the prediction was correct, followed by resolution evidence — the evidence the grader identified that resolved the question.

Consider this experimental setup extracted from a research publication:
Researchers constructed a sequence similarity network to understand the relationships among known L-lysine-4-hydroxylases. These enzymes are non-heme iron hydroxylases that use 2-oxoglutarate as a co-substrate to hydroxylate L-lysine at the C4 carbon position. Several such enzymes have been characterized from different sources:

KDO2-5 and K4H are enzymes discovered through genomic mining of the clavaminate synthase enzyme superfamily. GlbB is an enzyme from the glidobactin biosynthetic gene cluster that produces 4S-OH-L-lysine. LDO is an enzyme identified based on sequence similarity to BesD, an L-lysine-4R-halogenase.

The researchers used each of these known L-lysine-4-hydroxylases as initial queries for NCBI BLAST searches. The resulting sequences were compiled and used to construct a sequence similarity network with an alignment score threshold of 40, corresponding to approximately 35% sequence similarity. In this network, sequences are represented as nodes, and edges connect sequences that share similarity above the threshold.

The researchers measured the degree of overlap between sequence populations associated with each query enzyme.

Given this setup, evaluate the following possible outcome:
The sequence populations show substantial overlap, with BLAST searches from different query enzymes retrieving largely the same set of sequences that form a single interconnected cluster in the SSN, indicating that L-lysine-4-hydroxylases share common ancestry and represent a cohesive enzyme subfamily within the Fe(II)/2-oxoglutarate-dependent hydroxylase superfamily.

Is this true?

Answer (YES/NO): NO